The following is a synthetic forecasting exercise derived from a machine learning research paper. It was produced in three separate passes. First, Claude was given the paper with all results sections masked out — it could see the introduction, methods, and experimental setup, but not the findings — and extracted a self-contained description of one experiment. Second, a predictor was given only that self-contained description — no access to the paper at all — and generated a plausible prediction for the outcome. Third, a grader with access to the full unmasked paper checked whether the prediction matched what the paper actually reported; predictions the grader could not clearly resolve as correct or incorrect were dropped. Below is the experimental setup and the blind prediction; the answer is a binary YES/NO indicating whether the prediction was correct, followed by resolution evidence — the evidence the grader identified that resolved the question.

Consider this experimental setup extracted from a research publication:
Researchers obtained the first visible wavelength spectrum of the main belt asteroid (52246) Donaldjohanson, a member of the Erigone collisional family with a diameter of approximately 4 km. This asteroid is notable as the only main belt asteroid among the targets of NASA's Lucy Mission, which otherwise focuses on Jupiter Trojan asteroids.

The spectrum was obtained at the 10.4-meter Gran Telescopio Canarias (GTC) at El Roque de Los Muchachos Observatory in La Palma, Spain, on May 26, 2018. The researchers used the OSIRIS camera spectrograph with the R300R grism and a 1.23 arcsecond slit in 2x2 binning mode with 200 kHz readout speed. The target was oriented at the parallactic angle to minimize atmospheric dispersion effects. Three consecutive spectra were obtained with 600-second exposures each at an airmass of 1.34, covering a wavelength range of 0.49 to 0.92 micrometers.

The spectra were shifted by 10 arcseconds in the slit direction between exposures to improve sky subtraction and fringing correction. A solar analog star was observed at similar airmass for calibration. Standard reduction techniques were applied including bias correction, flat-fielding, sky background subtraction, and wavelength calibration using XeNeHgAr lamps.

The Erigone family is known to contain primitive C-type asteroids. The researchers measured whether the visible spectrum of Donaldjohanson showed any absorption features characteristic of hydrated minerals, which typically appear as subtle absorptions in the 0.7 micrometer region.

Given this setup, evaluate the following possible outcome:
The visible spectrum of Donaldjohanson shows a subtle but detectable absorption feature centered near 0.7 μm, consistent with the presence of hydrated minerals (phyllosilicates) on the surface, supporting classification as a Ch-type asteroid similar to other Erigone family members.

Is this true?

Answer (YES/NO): NO